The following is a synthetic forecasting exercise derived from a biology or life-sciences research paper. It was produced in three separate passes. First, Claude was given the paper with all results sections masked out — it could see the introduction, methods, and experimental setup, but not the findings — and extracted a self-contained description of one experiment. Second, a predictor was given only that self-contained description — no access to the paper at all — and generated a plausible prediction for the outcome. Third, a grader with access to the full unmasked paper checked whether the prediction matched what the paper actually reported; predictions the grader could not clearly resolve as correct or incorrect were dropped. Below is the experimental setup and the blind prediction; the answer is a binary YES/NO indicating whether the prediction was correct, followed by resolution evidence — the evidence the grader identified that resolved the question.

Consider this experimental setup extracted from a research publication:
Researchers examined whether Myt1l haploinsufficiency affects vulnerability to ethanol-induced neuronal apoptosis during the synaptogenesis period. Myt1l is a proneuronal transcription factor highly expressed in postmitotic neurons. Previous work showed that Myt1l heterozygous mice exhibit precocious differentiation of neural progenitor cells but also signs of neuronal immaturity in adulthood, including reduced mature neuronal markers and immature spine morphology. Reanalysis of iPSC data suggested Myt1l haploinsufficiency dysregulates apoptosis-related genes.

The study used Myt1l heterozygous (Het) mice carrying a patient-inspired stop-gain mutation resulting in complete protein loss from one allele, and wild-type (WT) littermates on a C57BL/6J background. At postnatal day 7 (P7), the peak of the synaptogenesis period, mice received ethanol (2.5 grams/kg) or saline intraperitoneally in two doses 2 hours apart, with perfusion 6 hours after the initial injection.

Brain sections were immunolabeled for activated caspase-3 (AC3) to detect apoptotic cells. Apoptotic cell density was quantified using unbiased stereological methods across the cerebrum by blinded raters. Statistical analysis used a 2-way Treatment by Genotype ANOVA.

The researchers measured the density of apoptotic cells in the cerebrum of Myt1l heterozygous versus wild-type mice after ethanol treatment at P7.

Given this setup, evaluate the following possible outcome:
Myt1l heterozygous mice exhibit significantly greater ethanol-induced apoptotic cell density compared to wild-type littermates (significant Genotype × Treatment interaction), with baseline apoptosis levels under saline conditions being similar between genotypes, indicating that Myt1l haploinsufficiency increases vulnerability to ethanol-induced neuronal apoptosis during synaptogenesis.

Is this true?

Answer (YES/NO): NO